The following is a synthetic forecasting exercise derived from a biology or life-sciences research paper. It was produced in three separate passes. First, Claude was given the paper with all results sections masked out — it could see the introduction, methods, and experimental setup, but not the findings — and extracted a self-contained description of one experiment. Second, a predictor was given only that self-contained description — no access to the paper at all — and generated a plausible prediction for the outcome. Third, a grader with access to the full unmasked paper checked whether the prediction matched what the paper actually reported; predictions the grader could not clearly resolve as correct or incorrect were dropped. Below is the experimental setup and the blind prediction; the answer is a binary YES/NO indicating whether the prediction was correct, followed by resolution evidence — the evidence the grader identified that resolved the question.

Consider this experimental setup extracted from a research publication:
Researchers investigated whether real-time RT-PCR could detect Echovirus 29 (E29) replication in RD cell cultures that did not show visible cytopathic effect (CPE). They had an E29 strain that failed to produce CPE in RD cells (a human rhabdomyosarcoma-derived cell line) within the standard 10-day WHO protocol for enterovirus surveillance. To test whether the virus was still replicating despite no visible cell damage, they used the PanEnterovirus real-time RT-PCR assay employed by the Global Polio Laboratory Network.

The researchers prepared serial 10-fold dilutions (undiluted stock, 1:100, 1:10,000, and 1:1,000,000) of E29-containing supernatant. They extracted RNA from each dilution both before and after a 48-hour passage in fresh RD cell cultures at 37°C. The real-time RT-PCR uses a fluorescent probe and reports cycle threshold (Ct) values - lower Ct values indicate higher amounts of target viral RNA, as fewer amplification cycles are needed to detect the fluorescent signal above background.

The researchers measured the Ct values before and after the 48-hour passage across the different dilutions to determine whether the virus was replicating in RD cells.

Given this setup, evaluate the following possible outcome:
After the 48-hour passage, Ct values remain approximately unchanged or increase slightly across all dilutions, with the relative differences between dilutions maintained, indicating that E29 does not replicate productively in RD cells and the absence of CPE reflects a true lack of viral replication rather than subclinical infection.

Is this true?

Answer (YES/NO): NO